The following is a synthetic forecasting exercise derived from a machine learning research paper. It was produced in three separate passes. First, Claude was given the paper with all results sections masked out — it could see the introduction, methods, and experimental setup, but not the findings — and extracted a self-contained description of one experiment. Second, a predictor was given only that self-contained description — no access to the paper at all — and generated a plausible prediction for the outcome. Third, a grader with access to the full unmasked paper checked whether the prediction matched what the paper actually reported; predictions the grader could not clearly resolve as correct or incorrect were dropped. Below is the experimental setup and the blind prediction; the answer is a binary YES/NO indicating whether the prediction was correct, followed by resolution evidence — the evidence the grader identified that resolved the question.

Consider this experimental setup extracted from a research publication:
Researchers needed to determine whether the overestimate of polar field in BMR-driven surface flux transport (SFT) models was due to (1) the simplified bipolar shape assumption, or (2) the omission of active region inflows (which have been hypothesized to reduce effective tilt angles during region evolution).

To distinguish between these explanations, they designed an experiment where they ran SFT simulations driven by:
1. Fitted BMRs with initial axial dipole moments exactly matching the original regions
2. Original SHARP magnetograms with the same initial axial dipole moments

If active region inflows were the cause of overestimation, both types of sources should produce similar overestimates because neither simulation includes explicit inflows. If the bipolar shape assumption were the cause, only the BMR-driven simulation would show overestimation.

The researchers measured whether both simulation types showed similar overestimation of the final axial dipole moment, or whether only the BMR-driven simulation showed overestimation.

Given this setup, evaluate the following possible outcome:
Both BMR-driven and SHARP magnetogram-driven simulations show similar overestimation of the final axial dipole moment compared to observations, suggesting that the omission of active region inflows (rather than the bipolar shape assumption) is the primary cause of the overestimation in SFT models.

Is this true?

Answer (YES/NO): NO